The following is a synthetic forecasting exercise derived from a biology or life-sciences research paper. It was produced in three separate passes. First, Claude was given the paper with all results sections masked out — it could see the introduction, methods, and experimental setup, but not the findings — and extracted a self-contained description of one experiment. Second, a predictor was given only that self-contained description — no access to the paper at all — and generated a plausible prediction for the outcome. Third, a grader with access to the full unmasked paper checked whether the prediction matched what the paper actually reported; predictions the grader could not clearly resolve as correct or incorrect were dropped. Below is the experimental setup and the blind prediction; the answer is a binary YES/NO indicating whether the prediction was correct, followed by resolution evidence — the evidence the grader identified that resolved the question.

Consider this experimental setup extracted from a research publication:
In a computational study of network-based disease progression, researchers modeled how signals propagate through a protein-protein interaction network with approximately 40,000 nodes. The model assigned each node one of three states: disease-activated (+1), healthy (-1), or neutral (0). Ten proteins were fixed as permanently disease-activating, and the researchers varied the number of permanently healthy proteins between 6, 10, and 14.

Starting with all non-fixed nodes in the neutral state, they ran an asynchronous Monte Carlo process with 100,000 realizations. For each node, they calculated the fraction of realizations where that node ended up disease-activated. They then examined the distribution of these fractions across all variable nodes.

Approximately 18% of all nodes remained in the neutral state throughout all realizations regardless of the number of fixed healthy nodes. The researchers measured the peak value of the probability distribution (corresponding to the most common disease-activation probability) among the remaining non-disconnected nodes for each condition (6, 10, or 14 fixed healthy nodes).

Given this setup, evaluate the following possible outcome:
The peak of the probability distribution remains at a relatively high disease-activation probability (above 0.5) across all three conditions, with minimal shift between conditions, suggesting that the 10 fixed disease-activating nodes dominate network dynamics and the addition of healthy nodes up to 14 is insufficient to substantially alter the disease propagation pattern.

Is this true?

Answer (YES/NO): NO